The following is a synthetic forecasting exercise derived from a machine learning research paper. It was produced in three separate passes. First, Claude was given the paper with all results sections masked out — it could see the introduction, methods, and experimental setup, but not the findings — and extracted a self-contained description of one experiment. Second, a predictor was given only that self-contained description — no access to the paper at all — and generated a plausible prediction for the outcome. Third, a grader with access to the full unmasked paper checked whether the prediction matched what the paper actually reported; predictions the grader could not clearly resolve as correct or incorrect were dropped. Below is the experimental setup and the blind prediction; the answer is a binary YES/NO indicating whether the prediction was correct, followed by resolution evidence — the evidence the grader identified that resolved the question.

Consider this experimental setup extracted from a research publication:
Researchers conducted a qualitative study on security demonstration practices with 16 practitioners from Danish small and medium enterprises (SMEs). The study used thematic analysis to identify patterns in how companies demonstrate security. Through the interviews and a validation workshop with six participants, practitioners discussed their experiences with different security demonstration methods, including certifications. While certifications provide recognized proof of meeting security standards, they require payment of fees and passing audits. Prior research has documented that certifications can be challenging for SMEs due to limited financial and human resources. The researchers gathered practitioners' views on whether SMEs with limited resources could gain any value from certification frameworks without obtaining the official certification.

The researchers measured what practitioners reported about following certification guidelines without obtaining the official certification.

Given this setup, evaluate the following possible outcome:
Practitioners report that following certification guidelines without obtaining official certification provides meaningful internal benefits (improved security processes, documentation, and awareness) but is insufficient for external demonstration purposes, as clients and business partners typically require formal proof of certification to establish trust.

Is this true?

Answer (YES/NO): NO